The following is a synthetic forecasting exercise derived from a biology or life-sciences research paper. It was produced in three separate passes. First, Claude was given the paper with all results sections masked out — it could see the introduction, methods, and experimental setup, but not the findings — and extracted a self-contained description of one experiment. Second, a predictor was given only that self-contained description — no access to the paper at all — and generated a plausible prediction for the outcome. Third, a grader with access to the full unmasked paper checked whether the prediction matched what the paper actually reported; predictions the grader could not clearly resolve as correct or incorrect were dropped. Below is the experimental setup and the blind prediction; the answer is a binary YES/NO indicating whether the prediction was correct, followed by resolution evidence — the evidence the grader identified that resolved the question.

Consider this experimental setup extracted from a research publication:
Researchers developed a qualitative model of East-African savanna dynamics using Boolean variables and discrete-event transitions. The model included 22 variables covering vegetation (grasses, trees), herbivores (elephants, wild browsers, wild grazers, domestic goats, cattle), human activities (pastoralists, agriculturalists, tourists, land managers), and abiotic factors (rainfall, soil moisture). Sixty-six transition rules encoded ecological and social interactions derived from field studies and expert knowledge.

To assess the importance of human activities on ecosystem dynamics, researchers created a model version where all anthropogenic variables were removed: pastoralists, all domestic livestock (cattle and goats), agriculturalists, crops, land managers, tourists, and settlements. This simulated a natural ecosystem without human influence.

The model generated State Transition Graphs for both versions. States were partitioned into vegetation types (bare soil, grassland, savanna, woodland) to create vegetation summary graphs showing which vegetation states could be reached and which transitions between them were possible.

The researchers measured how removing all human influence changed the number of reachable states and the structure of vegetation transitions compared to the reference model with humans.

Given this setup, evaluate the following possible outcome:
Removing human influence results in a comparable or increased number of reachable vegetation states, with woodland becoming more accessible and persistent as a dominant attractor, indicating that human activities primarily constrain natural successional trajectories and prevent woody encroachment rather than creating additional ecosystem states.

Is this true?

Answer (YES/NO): NO